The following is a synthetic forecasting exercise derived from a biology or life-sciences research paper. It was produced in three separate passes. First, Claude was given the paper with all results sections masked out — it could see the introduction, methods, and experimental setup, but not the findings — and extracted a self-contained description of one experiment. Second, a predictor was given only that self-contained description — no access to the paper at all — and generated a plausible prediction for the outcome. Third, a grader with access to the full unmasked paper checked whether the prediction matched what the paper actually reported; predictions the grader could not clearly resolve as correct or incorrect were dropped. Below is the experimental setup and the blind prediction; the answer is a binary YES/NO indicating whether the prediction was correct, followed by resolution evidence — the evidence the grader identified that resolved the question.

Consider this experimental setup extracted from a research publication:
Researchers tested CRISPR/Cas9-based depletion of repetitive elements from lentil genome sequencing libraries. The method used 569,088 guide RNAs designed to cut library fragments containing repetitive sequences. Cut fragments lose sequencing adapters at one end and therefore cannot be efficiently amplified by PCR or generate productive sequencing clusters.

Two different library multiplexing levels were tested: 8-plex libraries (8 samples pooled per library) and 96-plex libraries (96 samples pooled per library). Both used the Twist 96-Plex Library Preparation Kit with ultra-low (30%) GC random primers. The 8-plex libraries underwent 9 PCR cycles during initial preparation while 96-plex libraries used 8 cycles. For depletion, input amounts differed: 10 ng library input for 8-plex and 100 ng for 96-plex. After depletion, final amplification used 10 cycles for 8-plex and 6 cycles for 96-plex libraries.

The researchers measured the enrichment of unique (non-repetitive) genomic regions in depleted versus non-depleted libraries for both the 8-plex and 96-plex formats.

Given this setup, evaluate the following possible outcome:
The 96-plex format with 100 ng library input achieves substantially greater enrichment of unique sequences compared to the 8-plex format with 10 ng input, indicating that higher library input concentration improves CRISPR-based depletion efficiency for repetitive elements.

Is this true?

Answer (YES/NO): NO